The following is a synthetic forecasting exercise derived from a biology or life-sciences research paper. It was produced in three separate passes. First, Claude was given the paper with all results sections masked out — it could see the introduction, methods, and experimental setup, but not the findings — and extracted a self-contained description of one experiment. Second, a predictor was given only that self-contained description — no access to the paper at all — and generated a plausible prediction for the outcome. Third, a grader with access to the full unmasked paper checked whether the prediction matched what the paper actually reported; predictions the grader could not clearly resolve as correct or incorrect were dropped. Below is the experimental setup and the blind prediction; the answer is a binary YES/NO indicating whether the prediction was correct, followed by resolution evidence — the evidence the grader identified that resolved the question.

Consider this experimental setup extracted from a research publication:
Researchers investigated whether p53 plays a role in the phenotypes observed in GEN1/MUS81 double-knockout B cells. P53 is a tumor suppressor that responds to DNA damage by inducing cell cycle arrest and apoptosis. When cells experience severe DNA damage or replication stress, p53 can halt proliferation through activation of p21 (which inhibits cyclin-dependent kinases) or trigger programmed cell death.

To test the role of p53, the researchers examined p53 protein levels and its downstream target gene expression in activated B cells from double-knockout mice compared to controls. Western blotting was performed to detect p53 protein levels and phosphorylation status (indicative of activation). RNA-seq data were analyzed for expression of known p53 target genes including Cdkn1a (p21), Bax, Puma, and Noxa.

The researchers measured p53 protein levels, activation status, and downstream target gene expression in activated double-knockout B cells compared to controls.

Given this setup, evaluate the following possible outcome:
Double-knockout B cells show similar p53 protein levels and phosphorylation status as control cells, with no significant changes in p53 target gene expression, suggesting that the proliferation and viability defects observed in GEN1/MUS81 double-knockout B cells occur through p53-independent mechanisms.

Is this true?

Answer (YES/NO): NO